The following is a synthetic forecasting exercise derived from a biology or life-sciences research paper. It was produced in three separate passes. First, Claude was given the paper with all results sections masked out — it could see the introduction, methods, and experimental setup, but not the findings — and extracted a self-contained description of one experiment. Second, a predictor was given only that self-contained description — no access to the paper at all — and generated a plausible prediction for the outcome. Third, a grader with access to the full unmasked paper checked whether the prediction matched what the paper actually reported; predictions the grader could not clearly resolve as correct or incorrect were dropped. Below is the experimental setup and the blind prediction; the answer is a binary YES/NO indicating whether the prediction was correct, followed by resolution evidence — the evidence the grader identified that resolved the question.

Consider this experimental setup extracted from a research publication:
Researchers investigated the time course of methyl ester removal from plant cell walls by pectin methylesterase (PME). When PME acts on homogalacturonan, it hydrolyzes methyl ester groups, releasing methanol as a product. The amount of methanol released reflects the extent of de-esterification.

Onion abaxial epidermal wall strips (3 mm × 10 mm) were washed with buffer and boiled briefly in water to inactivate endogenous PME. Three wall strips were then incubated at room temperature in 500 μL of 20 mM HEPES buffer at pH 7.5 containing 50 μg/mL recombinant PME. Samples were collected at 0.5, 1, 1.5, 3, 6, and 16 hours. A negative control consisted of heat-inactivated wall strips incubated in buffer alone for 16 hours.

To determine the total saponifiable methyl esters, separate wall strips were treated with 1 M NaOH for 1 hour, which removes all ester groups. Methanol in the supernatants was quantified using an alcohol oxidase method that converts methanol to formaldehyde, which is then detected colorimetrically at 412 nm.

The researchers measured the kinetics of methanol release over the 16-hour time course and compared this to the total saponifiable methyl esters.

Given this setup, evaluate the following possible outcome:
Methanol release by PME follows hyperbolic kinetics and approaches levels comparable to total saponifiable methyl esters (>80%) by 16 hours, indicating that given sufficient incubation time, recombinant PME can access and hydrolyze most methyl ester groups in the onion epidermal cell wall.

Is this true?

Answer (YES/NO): NO